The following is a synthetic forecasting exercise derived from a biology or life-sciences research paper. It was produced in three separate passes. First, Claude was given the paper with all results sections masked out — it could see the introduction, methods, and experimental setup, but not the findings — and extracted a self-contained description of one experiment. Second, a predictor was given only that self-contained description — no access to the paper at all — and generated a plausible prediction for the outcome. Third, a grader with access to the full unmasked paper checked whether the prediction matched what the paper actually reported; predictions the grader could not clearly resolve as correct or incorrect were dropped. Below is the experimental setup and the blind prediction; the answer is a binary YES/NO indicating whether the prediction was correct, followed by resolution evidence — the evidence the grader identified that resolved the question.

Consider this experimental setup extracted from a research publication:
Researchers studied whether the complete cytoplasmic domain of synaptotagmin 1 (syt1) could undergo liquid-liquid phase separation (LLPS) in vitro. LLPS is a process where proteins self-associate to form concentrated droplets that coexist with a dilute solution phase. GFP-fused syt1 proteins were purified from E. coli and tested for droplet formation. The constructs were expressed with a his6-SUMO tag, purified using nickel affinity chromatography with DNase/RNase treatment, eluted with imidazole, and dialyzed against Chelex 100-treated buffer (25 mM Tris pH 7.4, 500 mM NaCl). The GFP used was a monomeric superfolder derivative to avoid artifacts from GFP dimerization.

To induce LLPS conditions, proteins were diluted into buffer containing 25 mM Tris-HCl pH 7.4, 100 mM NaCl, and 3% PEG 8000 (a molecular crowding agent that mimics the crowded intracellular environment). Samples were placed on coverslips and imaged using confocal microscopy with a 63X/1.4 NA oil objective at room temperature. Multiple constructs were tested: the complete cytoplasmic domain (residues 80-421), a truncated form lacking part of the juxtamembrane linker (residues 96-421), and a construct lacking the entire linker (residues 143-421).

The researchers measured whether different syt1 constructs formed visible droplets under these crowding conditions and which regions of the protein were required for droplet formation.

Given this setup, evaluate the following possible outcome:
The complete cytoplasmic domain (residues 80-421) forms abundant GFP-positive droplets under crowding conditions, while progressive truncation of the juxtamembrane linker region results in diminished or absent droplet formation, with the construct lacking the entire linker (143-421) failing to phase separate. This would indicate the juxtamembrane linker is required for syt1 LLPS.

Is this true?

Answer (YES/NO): YES